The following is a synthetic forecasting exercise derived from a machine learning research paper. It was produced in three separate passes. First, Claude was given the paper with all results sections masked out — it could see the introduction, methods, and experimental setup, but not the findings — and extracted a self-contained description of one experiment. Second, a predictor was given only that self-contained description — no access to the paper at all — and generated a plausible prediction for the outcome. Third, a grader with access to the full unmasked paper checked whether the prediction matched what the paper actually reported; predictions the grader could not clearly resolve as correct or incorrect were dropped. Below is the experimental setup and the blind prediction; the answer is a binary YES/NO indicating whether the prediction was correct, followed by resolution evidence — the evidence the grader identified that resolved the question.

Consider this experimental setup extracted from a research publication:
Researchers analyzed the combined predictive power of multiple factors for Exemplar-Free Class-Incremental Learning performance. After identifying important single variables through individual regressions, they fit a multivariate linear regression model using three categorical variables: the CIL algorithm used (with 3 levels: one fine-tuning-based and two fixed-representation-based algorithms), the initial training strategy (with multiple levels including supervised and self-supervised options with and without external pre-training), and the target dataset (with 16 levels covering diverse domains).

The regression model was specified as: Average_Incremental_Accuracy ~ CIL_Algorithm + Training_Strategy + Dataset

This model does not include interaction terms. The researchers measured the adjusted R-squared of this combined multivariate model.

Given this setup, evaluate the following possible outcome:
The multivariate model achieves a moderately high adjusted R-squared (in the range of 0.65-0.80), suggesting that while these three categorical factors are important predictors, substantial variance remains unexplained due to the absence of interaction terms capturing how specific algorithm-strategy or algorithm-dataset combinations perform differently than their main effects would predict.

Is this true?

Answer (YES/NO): YES